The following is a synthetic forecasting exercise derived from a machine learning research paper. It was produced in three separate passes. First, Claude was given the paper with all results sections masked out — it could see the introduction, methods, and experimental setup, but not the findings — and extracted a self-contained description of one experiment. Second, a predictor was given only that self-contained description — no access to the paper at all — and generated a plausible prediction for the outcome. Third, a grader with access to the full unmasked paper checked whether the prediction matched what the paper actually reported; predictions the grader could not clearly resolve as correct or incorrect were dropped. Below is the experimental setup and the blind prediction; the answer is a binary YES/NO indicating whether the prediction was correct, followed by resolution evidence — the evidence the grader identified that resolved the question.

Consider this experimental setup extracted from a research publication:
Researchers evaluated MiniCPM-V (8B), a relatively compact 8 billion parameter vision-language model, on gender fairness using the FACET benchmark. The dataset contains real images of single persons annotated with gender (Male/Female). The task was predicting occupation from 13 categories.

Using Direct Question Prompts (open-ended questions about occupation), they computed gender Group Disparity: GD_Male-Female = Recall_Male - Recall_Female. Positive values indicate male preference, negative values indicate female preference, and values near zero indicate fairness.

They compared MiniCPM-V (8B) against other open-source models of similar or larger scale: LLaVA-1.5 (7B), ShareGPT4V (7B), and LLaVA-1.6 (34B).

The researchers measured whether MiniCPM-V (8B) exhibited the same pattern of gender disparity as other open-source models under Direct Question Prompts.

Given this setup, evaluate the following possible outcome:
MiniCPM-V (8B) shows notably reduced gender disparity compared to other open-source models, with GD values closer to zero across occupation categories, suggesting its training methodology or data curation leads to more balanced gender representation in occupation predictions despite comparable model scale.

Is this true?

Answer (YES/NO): YES